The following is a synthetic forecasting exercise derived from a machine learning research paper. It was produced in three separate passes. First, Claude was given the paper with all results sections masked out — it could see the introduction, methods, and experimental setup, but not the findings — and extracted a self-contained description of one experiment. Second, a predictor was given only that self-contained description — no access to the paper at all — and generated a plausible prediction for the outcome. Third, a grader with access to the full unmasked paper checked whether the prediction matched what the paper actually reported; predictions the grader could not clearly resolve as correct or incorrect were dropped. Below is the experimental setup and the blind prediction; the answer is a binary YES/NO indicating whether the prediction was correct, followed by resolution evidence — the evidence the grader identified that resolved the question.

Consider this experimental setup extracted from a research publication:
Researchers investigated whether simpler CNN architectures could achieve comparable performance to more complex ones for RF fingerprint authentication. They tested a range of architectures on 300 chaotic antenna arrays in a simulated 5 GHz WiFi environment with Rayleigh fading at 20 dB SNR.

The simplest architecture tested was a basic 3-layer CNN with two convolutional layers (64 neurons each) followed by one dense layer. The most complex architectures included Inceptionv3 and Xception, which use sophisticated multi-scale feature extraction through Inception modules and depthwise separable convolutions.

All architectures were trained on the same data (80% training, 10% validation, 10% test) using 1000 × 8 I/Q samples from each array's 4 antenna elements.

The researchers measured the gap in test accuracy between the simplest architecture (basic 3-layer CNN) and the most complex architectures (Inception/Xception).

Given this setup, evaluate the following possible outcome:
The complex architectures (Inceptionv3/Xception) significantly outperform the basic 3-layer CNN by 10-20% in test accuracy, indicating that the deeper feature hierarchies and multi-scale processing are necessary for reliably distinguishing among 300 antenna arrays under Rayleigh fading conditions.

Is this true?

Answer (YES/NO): NO